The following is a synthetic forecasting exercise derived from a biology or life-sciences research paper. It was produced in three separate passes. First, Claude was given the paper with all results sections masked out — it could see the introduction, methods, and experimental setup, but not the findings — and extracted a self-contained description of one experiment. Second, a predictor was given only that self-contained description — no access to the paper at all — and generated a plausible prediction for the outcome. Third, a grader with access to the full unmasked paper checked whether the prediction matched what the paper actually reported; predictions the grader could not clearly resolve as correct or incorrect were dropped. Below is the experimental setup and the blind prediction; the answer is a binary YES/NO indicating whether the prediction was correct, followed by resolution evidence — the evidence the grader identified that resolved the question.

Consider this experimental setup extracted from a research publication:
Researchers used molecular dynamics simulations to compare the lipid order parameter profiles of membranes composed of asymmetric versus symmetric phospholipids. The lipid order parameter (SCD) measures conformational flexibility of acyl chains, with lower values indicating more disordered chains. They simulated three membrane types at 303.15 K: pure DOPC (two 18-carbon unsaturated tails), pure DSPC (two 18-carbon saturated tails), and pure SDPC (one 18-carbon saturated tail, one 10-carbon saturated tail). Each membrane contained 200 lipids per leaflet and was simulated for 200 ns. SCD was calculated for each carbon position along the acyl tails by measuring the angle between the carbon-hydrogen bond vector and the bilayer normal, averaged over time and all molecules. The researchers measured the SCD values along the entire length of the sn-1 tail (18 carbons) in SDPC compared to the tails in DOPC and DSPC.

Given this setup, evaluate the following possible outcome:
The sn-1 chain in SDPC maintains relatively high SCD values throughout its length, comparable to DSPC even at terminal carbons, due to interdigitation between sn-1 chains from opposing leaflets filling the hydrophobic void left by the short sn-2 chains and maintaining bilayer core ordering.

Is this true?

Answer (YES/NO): NO